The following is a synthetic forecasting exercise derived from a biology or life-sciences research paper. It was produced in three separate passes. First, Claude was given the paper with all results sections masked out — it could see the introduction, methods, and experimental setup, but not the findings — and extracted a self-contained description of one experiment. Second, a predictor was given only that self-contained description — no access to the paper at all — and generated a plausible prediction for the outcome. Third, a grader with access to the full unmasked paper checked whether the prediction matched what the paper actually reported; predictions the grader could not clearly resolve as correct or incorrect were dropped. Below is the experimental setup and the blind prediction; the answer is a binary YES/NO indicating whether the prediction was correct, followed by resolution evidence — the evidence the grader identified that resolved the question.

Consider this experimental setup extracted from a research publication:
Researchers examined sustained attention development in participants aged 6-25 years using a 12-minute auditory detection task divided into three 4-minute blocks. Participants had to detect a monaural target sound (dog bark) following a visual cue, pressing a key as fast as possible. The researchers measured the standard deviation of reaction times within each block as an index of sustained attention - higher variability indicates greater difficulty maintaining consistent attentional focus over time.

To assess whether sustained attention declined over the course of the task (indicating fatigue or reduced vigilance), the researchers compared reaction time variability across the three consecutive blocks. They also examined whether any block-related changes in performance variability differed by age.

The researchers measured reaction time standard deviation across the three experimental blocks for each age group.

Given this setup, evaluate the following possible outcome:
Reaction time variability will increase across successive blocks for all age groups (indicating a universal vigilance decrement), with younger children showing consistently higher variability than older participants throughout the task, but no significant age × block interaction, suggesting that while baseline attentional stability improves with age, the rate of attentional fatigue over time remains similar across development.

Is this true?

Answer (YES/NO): NO